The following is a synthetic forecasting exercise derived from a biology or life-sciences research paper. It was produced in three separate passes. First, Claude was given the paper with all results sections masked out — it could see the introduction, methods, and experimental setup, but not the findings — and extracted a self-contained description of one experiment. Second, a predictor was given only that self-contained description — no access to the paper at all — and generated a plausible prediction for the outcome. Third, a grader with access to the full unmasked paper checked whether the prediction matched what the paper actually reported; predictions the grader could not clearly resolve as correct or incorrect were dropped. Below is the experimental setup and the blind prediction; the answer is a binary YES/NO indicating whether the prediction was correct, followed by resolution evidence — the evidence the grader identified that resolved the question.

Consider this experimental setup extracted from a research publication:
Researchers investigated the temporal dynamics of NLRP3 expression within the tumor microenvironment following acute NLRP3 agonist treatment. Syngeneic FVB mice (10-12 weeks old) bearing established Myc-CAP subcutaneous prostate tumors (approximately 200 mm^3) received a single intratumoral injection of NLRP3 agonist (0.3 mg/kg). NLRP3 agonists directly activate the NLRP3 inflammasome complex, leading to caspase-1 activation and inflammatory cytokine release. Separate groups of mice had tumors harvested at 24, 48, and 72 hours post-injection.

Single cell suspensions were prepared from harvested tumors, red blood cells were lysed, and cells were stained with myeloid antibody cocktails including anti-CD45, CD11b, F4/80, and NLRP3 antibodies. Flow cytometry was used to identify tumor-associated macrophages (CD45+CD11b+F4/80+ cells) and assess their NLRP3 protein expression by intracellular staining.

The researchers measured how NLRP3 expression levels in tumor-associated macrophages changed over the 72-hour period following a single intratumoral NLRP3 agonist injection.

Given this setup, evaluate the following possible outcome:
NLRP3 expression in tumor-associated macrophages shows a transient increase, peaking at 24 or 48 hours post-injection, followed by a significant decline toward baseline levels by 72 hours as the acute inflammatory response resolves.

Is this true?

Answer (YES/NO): NO